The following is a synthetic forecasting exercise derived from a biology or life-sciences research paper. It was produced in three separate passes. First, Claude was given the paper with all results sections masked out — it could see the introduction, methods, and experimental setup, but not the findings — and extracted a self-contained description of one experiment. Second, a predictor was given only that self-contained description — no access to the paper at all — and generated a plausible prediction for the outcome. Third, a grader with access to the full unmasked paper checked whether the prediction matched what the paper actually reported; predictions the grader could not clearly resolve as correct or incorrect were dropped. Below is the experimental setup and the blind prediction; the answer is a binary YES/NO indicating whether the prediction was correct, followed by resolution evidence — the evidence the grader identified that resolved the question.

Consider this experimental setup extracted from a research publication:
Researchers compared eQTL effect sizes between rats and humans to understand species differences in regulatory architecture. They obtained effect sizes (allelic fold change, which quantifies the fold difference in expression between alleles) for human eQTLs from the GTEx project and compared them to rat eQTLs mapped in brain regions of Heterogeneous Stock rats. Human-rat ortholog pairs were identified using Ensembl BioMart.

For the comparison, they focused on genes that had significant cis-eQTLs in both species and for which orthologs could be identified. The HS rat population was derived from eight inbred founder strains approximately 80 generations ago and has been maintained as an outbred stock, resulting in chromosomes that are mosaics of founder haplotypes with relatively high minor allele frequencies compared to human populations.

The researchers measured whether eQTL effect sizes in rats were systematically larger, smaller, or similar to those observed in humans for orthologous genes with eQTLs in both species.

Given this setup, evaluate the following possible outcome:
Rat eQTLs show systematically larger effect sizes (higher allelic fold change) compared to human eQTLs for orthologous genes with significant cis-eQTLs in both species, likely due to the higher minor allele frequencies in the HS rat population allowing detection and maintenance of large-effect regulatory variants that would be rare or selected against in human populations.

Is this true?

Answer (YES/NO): NO